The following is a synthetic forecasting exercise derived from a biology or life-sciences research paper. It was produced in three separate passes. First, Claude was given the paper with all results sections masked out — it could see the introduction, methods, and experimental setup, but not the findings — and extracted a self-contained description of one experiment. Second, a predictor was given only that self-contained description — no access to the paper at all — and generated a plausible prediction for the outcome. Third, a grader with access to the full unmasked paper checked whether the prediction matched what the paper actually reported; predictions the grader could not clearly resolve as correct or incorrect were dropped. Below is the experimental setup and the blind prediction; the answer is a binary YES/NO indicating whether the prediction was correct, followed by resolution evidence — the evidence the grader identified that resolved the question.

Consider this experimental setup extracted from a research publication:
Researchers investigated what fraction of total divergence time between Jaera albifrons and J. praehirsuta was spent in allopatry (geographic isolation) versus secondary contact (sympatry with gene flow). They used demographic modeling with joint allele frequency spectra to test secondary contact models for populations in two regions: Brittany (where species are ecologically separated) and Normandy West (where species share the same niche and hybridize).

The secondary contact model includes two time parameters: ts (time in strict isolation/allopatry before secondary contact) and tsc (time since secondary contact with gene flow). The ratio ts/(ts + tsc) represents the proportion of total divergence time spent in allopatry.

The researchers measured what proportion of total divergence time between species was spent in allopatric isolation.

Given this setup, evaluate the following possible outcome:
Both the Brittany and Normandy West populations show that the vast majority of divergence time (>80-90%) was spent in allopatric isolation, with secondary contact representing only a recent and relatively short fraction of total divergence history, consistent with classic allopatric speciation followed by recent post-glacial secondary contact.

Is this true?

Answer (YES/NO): YES